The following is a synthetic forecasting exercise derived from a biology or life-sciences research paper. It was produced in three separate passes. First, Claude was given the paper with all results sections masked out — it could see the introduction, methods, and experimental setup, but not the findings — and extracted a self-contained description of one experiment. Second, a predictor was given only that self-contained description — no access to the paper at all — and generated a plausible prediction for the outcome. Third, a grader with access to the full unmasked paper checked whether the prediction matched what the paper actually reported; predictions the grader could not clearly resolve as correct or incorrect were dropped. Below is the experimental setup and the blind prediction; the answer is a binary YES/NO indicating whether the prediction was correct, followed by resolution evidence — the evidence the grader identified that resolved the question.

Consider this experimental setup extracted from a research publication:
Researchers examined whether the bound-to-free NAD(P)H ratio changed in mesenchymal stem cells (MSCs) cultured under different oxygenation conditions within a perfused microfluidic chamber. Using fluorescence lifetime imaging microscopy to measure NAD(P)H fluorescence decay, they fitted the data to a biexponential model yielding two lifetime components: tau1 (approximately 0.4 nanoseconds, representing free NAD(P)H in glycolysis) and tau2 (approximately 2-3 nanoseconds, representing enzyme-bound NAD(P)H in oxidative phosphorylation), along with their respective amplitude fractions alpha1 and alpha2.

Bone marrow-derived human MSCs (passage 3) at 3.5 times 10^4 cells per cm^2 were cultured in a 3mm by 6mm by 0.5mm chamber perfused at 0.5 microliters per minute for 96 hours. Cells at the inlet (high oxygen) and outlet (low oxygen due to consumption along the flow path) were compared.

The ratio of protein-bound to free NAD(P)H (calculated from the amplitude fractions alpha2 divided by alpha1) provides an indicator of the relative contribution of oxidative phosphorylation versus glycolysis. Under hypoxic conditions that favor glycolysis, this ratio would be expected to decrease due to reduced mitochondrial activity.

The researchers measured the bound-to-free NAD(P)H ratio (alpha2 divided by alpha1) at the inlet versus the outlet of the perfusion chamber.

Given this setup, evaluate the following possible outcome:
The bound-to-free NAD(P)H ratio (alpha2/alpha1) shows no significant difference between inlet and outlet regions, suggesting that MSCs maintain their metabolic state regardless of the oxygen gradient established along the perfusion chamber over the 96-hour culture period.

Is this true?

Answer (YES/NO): NO